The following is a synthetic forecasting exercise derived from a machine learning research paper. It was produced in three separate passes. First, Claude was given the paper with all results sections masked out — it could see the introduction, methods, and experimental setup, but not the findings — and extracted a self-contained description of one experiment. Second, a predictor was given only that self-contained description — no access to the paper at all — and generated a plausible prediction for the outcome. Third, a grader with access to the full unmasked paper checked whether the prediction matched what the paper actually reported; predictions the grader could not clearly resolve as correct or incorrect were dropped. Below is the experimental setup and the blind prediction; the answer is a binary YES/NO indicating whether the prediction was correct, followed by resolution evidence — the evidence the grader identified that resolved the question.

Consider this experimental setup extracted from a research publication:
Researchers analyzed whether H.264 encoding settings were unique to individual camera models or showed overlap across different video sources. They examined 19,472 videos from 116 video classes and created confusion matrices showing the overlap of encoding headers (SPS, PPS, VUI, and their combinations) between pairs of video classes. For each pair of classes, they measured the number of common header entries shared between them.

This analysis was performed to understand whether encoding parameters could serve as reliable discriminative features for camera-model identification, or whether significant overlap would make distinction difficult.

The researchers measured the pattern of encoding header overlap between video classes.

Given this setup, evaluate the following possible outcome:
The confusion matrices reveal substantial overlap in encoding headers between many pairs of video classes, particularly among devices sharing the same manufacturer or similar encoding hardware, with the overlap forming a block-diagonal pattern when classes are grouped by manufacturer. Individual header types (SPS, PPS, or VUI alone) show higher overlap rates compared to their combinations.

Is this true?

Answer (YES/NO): NO